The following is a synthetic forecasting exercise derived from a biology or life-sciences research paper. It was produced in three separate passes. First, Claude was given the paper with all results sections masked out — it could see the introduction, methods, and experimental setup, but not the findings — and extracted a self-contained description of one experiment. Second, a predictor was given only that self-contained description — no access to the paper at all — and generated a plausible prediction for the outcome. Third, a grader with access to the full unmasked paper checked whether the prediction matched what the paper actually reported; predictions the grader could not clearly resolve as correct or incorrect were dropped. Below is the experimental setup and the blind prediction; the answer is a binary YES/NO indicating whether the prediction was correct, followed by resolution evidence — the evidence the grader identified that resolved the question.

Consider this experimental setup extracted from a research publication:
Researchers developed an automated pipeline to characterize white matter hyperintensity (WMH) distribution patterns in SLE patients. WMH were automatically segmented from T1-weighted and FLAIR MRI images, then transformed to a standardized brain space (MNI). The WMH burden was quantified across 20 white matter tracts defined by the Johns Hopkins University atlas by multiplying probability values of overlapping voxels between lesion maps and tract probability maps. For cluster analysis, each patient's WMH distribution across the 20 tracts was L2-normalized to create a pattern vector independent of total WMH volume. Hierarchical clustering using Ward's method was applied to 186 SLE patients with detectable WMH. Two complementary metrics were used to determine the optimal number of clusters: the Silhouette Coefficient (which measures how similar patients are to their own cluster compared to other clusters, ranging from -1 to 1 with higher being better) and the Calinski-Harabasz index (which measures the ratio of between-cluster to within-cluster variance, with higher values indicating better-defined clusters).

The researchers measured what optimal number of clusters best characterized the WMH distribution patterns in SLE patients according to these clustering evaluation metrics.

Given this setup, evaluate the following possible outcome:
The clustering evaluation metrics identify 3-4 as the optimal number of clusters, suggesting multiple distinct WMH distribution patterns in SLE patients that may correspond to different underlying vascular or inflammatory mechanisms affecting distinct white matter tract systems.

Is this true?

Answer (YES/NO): NO